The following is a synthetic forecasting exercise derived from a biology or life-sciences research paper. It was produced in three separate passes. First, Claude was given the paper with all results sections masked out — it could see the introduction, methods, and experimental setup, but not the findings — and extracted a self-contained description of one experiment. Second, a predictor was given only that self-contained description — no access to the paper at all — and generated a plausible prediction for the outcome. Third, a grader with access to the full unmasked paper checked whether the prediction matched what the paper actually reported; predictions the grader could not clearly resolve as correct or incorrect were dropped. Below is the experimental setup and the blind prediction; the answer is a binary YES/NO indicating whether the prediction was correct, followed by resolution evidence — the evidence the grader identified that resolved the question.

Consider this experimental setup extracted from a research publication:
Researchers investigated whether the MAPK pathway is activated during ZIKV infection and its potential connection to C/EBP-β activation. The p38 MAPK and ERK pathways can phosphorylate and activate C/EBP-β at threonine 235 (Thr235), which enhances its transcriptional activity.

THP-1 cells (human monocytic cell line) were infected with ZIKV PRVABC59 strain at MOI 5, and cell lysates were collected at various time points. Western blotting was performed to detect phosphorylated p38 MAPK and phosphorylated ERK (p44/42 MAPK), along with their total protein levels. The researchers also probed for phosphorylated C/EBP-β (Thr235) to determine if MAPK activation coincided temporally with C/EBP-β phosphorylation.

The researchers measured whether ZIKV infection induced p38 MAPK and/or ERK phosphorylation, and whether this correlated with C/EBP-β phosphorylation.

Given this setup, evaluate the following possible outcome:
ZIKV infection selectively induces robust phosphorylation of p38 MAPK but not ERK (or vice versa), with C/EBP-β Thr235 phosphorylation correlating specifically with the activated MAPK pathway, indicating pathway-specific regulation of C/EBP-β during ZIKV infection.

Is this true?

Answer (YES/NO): YES